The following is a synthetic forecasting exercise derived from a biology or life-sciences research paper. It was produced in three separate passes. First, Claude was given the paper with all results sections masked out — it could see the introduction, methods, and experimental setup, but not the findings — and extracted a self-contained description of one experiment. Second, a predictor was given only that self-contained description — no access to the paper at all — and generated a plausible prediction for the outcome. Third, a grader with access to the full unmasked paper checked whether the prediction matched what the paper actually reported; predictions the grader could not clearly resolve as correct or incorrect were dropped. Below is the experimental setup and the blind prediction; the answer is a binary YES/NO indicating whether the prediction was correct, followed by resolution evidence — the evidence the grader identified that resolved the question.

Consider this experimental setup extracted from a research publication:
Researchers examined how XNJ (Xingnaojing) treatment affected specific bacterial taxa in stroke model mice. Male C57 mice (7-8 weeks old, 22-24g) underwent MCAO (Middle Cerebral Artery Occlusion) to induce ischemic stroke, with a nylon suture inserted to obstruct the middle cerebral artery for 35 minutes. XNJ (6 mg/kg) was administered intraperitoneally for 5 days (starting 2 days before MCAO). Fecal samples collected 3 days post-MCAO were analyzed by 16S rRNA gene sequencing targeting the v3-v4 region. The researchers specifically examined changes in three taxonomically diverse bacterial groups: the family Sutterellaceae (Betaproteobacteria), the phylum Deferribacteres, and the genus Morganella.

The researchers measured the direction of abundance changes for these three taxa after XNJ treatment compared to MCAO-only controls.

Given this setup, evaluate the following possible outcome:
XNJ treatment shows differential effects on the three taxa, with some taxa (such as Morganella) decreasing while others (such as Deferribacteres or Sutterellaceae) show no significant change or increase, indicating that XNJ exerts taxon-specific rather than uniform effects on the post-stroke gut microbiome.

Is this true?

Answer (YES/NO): YES